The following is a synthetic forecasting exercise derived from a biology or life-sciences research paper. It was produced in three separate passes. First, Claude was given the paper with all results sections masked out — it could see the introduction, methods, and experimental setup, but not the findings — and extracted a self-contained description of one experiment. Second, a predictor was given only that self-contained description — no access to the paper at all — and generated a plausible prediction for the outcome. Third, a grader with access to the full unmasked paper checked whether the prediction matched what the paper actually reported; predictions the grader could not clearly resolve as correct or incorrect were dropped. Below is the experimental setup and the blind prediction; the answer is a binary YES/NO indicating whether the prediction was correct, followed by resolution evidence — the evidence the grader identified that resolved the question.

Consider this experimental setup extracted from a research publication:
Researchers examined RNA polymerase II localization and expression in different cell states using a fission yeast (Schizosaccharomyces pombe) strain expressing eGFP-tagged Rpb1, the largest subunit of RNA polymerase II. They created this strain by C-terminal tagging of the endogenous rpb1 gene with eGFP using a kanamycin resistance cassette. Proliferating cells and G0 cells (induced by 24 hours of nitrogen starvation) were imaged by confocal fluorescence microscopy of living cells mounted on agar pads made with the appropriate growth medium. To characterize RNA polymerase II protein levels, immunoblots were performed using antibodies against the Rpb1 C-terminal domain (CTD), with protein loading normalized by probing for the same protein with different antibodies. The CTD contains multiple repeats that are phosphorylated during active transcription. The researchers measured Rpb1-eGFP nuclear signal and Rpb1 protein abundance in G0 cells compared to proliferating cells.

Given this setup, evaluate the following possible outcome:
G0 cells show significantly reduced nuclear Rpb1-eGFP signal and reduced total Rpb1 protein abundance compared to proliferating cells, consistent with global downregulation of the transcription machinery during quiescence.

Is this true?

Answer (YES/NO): NO